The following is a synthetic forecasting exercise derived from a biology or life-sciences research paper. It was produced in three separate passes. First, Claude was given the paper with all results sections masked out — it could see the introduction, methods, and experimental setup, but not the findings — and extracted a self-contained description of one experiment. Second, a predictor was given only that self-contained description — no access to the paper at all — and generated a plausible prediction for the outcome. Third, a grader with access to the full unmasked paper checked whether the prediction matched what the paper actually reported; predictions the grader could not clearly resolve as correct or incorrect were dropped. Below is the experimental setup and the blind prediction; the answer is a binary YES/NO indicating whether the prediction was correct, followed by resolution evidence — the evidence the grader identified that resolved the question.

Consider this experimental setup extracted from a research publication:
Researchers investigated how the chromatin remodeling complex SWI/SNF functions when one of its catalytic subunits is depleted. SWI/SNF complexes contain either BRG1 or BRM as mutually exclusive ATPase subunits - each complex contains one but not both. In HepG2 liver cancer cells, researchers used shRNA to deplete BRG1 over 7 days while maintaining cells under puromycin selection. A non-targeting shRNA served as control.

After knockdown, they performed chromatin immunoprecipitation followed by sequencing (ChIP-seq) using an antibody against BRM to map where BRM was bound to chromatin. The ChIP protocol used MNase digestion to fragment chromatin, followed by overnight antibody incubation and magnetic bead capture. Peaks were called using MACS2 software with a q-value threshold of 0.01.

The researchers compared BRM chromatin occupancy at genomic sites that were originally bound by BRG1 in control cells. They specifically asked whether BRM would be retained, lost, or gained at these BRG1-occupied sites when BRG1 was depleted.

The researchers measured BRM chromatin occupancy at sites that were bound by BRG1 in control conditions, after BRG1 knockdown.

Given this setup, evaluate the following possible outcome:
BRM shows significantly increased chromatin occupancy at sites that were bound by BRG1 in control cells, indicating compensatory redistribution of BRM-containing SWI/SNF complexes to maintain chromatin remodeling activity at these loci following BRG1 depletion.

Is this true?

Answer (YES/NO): NO